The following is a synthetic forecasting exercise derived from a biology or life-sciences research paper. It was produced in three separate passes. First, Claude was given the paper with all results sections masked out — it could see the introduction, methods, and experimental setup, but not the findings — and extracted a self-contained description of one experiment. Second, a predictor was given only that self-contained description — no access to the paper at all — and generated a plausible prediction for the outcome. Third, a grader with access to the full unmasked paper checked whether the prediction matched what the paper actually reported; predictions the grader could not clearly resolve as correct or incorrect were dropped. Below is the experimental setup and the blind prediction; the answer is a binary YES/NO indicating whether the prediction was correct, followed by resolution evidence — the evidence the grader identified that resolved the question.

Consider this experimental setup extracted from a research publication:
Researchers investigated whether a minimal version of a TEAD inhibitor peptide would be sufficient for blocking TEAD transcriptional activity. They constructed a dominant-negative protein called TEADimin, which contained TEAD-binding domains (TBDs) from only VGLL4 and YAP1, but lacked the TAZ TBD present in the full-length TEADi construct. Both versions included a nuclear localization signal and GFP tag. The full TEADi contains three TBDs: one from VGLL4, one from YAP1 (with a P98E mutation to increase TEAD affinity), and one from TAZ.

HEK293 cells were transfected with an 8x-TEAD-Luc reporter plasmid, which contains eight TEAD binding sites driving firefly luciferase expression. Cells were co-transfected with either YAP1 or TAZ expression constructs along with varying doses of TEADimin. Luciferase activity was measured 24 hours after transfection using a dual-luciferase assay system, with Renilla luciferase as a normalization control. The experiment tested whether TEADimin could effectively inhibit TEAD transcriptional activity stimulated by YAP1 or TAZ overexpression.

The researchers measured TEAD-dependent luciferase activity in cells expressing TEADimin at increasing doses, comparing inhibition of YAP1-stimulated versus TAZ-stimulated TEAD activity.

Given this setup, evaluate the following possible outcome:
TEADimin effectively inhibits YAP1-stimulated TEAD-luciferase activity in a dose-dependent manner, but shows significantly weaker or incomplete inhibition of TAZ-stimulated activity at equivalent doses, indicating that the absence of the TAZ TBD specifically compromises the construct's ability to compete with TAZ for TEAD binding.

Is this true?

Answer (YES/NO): YES